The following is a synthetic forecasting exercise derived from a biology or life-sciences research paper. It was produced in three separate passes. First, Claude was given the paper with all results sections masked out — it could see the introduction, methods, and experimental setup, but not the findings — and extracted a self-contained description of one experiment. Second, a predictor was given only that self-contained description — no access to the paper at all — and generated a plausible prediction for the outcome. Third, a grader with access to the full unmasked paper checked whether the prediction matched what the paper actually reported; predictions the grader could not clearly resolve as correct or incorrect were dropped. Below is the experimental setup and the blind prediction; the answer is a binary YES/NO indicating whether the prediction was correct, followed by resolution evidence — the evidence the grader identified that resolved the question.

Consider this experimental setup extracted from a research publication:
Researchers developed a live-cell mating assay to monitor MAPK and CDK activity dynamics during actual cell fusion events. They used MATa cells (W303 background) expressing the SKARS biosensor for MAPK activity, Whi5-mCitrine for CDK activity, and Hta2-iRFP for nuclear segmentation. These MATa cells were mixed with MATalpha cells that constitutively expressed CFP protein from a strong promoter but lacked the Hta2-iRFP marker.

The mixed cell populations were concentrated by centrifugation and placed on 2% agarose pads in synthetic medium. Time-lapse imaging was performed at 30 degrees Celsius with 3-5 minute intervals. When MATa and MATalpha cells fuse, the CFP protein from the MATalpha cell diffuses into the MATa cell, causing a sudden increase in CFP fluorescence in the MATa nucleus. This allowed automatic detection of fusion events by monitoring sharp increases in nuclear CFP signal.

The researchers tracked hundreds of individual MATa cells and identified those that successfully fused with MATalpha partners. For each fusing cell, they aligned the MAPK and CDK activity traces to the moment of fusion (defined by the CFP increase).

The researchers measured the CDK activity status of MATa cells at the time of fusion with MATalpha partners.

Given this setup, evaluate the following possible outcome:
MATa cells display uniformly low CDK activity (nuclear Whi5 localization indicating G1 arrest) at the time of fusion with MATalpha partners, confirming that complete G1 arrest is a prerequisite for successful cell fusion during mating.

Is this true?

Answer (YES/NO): YES